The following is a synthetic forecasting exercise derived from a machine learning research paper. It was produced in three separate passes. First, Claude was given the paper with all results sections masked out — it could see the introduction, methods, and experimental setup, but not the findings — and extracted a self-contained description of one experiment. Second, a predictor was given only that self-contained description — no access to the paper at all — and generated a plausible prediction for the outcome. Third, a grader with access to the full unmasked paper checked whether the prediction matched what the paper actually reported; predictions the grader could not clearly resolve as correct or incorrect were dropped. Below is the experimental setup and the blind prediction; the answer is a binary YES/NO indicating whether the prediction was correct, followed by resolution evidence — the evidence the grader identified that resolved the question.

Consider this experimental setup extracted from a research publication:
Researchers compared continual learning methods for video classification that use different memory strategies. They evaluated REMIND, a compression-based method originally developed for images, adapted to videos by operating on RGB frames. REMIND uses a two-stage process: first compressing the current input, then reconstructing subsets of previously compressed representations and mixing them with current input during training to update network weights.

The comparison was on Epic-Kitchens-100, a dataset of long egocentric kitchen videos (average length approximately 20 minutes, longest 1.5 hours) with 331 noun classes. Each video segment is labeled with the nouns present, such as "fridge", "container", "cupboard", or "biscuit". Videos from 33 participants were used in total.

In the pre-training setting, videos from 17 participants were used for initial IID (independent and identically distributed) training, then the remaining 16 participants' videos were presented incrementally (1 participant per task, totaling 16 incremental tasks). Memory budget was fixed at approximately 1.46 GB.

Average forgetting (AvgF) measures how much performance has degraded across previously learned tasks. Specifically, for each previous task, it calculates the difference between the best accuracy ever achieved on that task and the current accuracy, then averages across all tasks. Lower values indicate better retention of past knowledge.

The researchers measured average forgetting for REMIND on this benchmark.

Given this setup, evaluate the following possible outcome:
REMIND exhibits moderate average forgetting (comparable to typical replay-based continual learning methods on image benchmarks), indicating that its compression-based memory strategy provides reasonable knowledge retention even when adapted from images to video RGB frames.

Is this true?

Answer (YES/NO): NO